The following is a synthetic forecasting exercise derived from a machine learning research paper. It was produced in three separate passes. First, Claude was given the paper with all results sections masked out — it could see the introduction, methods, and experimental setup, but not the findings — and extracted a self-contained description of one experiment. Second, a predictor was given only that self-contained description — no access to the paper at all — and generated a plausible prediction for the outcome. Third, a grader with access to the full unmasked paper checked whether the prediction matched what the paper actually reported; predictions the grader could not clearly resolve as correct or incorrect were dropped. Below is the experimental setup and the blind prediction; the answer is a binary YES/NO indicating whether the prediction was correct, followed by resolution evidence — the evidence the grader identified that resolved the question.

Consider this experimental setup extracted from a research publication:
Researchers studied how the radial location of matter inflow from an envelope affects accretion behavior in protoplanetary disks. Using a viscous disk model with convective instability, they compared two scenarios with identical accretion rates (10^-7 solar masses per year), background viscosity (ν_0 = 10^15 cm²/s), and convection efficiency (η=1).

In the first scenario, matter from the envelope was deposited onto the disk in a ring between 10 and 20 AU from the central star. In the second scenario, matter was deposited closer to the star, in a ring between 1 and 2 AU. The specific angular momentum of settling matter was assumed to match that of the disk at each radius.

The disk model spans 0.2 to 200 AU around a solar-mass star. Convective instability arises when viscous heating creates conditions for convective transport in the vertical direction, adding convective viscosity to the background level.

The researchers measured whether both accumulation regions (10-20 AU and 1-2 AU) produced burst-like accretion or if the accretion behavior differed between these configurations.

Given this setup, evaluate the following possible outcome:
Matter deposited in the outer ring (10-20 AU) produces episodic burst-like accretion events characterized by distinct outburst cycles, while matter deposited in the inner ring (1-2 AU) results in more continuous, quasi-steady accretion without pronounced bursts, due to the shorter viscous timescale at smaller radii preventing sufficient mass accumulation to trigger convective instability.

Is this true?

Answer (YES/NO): NO